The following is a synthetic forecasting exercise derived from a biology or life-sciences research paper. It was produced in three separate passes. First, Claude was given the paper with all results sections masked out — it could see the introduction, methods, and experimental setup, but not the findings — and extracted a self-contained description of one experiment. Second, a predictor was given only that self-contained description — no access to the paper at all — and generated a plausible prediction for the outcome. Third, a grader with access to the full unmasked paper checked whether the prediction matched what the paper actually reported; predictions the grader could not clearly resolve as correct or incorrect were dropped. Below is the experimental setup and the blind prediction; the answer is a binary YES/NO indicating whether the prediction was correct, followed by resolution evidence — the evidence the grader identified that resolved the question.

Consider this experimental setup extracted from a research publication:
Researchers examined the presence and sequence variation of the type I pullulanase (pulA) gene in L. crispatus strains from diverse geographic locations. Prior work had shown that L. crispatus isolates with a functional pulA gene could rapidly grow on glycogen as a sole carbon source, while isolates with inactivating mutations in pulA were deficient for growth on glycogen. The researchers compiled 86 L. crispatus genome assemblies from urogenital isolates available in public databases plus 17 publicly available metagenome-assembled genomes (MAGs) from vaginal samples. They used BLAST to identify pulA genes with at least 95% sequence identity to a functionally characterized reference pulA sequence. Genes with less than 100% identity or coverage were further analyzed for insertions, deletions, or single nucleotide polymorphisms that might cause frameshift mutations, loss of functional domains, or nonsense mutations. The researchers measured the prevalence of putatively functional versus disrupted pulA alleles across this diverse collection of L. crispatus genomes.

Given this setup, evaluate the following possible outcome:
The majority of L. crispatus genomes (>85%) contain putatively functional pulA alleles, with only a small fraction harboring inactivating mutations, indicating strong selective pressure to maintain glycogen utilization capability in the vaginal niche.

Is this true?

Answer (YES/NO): NO